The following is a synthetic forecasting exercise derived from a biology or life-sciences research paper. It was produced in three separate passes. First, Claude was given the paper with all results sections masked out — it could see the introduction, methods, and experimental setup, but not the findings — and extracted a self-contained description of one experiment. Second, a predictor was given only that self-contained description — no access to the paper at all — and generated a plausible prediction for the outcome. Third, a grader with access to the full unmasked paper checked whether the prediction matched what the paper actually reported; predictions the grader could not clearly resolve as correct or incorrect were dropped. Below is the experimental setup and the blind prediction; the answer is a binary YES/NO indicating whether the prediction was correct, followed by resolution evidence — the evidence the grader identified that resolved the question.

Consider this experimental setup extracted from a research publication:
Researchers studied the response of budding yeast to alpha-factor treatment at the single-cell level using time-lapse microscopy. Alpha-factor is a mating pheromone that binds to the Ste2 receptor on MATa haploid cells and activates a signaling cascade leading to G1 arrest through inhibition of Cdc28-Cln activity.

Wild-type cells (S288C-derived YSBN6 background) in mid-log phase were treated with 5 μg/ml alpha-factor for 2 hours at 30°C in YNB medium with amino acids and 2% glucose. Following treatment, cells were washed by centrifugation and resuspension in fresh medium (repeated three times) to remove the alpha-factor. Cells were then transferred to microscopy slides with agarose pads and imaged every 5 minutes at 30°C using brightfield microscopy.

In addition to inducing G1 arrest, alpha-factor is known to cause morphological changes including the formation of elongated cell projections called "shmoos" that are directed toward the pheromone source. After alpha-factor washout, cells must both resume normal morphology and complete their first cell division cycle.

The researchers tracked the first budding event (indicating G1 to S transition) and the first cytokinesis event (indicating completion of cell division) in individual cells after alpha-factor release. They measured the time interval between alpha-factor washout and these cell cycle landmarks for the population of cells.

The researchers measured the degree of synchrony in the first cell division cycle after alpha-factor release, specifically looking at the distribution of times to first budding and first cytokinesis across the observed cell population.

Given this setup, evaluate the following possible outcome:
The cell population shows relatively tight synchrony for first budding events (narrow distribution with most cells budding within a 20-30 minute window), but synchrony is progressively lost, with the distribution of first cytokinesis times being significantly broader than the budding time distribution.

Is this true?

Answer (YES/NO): YES